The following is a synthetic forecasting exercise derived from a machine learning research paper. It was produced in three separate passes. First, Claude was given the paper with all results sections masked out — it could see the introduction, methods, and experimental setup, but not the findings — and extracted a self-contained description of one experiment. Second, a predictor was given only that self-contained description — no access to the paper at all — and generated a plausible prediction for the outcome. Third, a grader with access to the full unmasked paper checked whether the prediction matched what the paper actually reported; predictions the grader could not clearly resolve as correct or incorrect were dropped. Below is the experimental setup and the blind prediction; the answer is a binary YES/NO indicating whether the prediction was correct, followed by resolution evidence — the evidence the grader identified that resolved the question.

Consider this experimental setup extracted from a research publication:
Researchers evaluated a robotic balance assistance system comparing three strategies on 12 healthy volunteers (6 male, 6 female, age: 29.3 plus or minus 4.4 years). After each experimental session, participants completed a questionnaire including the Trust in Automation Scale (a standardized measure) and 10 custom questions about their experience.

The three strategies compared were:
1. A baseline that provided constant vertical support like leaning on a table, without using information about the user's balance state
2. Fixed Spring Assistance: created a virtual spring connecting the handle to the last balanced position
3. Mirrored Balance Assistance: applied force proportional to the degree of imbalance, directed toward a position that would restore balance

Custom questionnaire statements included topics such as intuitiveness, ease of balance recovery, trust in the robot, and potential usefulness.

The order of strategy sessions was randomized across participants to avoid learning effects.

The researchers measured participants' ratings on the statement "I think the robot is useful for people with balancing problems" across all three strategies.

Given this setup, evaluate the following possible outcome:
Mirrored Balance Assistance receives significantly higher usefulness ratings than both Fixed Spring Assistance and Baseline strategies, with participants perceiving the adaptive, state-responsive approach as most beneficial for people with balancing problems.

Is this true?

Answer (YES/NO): NO